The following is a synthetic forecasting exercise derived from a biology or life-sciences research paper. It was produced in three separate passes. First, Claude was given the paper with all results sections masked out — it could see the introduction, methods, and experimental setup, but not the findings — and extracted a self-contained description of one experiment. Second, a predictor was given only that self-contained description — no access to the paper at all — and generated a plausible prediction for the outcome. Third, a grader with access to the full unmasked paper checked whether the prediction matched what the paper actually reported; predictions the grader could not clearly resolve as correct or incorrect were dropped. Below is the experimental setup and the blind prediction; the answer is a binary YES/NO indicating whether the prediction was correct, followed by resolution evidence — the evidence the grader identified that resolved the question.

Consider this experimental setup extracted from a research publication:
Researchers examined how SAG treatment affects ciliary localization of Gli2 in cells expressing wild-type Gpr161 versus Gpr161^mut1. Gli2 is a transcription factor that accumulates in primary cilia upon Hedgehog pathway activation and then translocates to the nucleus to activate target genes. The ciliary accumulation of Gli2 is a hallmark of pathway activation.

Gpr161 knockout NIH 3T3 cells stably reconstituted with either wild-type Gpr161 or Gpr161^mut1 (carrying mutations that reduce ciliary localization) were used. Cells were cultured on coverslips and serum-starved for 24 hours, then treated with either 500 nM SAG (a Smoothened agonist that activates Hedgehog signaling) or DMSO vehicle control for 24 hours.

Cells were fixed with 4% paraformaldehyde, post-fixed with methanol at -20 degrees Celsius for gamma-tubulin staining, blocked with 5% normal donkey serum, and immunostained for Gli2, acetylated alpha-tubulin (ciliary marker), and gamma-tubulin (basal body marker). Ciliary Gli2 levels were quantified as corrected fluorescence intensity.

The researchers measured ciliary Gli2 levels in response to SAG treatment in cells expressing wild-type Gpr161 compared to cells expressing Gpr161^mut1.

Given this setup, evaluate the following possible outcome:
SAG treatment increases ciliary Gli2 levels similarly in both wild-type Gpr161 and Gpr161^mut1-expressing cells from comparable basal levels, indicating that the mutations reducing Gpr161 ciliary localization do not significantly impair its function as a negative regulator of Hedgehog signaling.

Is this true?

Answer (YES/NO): NO